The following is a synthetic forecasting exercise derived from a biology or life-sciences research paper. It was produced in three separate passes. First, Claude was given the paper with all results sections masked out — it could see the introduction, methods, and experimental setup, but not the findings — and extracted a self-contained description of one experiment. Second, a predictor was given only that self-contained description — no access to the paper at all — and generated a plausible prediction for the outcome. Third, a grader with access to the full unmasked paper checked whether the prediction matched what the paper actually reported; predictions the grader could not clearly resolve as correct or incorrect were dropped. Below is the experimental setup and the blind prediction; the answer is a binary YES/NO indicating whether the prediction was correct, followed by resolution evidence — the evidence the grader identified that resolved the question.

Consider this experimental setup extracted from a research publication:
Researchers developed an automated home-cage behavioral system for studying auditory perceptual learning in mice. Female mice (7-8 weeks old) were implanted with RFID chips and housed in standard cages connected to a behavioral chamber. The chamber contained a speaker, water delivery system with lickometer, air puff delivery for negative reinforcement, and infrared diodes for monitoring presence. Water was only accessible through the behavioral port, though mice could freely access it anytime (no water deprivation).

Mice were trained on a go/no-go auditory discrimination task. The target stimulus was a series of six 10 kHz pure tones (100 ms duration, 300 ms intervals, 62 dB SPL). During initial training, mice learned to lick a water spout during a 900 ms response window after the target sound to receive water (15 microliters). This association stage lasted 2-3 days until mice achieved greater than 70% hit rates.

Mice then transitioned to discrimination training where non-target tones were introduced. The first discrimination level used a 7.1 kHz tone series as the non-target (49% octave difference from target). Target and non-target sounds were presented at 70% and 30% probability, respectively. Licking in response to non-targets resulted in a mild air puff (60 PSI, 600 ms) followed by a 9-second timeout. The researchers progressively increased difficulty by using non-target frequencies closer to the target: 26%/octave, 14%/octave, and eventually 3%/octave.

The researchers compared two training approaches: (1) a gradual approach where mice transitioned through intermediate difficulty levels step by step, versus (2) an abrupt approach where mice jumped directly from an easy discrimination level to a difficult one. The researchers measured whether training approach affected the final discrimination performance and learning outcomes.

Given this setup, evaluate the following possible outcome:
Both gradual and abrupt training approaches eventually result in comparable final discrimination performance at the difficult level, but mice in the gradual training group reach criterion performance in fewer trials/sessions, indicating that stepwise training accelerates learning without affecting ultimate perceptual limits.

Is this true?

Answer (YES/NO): NO